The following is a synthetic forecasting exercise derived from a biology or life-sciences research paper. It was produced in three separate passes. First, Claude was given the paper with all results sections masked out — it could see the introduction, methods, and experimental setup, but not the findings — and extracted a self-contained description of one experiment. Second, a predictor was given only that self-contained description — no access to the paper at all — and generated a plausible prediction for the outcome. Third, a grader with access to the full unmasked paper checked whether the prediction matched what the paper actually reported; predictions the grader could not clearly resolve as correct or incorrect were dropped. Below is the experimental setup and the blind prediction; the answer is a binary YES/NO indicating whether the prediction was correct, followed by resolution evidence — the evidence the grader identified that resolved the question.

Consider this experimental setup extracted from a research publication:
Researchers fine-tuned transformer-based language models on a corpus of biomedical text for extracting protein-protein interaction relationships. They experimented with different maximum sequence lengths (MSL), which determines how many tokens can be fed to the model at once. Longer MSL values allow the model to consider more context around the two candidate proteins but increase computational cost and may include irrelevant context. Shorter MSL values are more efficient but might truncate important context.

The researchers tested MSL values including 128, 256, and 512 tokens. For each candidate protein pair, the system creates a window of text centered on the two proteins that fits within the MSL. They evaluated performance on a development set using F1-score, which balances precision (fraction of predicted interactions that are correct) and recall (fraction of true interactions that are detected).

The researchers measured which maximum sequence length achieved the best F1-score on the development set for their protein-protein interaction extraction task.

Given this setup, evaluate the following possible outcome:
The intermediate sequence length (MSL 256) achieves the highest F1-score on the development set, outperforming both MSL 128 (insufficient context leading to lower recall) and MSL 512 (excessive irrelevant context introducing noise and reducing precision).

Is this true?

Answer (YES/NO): NO